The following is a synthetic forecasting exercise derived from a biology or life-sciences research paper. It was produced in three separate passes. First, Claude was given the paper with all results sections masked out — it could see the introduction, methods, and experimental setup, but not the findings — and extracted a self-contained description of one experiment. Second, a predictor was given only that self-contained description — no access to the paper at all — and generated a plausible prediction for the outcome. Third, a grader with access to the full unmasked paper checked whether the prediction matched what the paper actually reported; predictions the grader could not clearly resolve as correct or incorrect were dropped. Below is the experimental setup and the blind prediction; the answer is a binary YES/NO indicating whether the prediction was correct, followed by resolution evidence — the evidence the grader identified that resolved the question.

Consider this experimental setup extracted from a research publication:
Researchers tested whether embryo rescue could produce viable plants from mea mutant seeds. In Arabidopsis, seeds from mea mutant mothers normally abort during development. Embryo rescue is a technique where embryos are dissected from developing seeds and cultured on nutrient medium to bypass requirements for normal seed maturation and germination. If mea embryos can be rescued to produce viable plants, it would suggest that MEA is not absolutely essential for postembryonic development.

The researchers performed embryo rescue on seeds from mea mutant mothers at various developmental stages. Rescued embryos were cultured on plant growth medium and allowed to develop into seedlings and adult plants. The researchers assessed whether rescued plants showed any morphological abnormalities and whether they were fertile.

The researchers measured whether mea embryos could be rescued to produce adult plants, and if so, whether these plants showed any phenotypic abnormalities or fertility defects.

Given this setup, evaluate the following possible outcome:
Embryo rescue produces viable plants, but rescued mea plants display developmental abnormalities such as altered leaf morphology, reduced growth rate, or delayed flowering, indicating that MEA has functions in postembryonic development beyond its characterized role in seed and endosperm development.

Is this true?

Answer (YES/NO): NO